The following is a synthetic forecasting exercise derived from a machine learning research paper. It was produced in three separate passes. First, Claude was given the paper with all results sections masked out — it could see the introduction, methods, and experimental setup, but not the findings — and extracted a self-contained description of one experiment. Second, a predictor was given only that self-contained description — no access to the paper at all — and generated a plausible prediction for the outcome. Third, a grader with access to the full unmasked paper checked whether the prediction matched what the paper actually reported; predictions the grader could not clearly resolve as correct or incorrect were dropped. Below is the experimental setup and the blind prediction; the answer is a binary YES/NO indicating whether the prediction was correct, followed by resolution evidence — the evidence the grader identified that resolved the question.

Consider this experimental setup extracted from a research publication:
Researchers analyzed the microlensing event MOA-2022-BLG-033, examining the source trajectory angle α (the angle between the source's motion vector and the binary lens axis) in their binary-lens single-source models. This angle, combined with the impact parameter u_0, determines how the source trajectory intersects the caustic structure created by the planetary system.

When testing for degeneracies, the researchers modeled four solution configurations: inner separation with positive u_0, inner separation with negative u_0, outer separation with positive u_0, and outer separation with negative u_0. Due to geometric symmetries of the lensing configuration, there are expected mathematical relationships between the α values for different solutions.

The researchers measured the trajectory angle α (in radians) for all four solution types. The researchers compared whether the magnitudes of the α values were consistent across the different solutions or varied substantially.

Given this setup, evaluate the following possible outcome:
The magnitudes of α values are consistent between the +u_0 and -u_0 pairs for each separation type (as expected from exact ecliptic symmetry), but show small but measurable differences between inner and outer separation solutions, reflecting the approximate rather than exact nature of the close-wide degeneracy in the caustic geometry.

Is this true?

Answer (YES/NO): NO